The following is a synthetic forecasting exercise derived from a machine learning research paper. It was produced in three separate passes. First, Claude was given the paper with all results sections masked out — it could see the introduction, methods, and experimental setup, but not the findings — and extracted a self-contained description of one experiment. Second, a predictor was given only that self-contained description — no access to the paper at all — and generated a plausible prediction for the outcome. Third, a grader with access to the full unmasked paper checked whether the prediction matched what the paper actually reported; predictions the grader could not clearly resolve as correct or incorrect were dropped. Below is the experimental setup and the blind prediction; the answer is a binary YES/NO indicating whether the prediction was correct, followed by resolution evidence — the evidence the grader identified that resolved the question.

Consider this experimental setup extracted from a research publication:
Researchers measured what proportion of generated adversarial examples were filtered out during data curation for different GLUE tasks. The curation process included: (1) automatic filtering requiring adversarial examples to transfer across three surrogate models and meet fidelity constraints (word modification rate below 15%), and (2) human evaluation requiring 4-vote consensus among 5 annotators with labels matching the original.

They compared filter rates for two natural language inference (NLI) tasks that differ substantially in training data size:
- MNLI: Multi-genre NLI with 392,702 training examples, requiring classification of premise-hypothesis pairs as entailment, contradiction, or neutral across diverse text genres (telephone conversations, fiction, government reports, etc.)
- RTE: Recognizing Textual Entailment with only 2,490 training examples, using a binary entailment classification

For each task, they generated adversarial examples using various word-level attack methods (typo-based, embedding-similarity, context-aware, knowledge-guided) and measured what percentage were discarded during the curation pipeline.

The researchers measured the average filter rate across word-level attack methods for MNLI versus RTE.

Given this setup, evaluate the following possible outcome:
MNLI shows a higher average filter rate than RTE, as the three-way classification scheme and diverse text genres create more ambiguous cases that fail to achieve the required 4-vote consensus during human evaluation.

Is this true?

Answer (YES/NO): YES